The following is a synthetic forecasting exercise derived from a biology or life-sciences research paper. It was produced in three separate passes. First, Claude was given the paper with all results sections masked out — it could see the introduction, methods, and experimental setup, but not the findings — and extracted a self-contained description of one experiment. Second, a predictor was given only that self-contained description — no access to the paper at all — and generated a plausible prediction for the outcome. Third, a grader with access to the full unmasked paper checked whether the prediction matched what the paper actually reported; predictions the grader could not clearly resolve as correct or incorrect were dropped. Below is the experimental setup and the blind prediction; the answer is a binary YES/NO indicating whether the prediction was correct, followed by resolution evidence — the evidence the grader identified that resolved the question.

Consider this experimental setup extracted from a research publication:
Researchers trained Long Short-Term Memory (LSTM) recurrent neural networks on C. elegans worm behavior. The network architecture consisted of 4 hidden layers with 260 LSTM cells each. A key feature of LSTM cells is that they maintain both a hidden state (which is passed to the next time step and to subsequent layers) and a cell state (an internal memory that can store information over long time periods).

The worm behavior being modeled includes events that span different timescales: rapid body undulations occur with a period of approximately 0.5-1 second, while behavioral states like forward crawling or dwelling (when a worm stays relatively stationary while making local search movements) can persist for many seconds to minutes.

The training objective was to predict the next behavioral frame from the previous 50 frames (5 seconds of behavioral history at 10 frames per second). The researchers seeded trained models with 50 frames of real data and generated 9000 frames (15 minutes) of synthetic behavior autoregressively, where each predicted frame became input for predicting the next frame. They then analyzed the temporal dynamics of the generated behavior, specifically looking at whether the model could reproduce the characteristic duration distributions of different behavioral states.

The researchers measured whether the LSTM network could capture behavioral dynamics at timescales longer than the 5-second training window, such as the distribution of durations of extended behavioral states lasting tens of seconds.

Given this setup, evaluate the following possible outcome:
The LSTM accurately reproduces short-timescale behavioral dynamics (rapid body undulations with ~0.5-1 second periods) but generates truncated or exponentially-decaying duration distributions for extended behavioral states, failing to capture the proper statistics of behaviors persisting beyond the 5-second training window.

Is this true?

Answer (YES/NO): NO